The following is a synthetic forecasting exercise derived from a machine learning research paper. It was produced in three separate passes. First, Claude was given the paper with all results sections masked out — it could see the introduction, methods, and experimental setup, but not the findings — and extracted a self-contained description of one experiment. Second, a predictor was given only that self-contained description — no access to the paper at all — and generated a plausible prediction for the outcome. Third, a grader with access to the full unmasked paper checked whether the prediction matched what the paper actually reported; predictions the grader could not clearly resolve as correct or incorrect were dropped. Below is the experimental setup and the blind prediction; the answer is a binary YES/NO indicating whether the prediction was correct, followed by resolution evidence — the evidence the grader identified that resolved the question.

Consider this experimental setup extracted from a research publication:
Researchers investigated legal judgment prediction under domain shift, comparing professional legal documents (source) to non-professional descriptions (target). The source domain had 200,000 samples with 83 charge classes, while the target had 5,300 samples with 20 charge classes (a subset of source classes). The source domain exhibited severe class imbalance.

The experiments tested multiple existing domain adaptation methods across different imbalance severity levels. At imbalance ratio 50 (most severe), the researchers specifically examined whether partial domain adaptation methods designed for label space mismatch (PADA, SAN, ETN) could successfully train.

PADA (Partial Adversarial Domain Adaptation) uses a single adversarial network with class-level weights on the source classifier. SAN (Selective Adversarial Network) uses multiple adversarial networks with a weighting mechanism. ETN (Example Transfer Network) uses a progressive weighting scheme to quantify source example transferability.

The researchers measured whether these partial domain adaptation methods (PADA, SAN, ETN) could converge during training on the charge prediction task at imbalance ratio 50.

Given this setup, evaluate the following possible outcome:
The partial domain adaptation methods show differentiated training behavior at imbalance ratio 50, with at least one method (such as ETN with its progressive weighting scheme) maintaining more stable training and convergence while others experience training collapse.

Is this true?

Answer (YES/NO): NO